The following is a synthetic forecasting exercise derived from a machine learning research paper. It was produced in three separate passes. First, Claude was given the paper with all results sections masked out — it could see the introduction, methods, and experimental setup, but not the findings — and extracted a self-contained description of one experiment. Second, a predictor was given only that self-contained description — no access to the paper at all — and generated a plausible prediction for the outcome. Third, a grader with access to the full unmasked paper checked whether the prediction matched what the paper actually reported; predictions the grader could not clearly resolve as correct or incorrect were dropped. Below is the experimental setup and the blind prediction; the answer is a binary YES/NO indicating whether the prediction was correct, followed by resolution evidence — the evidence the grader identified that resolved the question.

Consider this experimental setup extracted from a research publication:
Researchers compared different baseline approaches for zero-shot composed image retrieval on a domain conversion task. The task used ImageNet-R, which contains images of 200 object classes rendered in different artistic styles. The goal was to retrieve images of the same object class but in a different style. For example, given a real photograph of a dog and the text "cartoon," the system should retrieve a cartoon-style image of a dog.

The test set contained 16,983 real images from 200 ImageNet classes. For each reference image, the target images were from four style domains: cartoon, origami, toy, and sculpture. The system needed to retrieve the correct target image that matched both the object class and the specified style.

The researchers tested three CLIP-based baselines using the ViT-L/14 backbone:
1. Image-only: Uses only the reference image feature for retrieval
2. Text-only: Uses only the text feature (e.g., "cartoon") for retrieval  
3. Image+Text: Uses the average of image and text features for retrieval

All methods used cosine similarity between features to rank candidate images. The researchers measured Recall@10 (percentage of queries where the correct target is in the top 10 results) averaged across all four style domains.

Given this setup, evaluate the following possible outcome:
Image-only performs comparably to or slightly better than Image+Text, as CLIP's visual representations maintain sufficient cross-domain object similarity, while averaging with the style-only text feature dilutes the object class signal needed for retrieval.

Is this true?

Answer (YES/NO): NO